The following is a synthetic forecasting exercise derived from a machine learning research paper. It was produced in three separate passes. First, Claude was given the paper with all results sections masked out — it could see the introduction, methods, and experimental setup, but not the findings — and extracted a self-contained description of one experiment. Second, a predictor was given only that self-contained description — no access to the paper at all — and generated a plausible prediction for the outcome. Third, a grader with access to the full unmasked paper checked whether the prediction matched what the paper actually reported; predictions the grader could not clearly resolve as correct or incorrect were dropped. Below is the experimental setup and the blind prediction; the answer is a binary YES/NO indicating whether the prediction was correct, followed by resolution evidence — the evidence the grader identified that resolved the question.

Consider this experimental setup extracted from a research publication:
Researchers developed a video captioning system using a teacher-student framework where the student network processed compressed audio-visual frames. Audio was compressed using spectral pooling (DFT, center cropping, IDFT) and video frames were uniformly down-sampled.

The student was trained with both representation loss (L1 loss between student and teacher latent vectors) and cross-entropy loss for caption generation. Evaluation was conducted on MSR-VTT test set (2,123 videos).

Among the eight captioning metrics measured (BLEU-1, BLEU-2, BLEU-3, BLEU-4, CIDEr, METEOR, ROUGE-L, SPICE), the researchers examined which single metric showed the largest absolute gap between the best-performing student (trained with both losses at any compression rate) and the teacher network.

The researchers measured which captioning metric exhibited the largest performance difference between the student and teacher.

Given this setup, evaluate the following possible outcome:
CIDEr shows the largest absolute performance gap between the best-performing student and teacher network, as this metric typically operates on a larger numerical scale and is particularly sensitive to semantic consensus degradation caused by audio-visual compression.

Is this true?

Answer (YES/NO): YES